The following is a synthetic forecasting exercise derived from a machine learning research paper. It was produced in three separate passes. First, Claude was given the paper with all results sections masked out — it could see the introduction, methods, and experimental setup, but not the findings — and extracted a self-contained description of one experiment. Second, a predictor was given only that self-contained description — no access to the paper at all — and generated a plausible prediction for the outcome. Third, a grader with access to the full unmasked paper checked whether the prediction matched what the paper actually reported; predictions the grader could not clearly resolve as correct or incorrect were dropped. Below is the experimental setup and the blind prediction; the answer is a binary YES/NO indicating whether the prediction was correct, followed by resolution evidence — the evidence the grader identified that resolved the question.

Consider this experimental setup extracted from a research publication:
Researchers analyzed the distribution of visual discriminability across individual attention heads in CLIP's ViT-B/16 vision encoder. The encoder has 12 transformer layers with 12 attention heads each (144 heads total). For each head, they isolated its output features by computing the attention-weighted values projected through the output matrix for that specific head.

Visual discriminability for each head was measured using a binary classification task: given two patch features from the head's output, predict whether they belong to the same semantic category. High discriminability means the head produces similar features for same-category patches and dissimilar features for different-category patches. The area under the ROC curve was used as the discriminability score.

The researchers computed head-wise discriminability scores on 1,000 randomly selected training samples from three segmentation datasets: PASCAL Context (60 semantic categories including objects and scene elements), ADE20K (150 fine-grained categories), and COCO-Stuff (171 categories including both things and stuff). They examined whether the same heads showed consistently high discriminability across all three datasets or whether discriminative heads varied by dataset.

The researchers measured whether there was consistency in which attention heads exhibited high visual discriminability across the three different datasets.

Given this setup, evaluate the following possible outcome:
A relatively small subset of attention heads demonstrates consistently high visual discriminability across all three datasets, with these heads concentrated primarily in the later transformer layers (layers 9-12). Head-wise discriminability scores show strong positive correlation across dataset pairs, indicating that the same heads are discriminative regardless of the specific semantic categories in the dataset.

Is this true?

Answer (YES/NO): NO